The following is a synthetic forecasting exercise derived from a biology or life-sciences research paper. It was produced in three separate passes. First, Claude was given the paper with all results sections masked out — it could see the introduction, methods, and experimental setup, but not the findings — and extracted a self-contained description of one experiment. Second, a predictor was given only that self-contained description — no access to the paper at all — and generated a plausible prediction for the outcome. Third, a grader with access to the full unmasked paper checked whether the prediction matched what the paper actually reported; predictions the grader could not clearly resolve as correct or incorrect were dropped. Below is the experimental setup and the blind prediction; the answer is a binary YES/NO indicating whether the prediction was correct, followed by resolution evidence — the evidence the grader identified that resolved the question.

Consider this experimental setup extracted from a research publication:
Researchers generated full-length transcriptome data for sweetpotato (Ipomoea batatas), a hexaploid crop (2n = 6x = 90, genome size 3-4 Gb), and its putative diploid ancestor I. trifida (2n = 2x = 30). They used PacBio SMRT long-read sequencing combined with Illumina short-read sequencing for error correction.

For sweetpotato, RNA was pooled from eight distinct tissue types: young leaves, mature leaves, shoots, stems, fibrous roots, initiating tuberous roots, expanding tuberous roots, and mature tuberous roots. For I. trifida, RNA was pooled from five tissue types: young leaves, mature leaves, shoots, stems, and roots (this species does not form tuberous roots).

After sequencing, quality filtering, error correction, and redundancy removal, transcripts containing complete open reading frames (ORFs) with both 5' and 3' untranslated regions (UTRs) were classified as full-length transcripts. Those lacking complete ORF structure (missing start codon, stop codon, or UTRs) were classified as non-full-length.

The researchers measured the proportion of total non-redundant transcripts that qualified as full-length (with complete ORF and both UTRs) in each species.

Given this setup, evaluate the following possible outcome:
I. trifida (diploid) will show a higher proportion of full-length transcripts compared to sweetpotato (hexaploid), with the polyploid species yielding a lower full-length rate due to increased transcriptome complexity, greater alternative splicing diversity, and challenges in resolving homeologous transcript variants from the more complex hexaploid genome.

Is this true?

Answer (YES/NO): NO